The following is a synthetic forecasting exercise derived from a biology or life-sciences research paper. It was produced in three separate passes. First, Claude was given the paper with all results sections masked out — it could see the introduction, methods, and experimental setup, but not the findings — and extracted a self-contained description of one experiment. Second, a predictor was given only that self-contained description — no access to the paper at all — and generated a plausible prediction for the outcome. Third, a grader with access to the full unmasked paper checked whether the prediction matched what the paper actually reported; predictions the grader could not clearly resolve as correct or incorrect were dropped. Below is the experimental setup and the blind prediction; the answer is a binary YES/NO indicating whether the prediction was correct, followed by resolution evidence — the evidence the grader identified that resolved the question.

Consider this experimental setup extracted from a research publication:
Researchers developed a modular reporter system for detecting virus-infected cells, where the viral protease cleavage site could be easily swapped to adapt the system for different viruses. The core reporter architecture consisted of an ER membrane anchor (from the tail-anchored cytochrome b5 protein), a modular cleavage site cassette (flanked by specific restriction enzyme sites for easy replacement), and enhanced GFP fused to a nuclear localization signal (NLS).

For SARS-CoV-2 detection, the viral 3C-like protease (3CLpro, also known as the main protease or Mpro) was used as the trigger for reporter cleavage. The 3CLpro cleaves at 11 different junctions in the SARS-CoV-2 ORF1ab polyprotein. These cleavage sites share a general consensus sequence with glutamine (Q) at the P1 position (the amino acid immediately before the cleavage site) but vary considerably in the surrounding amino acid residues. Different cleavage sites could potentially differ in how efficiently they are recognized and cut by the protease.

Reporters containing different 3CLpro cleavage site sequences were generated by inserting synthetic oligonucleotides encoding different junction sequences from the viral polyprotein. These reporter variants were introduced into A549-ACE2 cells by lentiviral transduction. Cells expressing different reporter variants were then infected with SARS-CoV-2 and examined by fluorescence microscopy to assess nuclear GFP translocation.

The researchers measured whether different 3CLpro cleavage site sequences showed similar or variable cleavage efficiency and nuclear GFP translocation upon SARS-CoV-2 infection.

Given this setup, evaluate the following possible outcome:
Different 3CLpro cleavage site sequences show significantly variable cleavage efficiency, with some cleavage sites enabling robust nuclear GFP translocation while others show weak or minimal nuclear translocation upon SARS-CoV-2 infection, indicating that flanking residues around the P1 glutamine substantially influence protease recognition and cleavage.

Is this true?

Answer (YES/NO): YES